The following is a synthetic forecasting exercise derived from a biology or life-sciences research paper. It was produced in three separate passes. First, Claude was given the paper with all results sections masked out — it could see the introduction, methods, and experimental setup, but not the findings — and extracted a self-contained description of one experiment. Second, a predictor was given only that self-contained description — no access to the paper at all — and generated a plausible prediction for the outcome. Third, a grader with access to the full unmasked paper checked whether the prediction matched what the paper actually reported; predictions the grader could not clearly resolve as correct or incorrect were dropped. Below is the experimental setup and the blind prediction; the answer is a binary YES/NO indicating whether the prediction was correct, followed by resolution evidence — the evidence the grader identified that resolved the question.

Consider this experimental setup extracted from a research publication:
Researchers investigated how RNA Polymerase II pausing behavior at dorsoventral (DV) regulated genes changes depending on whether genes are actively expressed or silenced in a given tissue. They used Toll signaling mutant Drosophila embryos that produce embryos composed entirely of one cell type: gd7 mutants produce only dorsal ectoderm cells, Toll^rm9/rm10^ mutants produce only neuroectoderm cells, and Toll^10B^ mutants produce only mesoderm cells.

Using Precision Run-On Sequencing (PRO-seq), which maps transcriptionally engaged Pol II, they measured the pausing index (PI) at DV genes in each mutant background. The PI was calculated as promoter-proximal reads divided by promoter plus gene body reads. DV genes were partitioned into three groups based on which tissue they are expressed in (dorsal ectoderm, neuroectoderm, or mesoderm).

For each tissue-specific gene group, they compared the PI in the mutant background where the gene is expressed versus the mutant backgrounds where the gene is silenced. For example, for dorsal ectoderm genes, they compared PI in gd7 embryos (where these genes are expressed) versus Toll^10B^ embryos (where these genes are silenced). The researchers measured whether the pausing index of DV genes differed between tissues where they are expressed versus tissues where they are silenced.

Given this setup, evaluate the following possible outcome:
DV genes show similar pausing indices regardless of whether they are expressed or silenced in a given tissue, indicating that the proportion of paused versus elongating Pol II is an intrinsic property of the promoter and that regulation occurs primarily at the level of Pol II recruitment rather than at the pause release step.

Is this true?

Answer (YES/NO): NO